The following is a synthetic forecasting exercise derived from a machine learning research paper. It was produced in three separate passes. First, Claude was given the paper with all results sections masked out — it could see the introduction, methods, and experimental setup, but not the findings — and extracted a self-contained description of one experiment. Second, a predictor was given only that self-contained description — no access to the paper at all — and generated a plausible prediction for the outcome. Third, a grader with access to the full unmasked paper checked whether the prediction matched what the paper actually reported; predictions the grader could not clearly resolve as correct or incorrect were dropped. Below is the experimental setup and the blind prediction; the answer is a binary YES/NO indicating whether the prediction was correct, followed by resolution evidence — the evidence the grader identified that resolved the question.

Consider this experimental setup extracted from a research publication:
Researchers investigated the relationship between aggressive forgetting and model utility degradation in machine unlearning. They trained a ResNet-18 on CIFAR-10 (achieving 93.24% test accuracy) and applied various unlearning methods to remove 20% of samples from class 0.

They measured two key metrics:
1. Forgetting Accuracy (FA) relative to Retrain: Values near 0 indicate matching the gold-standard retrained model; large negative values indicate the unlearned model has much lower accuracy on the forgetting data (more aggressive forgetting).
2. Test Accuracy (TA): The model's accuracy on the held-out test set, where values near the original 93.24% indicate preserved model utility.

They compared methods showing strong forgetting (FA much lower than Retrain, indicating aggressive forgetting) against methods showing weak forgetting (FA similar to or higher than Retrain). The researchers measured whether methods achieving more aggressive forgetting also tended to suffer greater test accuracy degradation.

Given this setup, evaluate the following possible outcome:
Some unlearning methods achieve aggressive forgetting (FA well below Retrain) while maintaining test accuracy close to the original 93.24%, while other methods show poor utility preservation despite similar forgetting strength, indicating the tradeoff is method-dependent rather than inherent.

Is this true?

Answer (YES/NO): NO